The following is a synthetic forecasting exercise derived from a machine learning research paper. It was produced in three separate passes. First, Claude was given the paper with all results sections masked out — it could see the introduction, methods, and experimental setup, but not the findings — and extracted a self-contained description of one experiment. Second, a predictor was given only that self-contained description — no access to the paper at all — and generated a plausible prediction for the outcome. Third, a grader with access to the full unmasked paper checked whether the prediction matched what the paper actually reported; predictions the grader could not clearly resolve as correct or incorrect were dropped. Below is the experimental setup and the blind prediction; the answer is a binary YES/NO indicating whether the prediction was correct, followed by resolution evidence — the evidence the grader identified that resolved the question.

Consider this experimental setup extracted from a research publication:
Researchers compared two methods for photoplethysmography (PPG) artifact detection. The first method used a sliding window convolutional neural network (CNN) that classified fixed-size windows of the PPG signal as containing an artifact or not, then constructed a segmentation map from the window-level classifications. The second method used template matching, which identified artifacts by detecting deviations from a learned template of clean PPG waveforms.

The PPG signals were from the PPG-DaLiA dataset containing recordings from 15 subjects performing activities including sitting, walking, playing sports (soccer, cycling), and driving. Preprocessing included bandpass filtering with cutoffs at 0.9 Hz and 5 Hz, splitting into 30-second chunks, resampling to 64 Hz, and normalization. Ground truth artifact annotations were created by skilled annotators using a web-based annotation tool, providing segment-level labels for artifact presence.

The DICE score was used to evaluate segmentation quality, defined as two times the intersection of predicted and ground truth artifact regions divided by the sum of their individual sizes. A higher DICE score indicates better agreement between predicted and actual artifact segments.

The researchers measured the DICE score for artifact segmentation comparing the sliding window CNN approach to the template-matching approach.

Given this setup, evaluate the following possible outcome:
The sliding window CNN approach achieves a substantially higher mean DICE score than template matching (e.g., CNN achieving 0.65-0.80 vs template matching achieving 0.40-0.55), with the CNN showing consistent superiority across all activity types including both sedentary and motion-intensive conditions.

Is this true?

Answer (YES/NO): NO